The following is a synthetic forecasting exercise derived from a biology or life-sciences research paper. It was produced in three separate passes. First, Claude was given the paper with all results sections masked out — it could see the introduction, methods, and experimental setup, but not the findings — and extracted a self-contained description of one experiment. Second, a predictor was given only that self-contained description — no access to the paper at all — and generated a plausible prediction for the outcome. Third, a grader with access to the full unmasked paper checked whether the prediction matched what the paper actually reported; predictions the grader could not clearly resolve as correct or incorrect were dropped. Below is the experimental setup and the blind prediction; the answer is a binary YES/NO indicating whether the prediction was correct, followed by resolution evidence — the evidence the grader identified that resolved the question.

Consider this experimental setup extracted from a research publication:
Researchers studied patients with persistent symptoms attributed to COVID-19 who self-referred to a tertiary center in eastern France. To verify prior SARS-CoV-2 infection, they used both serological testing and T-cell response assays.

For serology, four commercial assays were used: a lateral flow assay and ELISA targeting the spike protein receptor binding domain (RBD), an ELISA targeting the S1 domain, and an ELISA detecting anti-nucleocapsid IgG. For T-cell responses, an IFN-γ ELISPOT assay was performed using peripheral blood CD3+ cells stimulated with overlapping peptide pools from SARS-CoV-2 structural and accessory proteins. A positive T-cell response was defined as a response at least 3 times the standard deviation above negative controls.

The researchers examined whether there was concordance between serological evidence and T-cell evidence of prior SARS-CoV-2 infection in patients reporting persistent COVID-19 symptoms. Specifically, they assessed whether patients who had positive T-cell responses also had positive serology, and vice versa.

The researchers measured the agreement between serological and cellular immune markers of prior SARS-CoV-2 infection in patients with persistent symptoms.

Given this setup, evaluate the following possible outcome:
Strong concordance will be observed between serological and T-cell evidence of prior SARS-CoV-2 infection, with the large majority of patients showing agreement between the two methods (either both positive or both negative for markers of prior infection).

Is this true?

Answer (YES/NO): YES